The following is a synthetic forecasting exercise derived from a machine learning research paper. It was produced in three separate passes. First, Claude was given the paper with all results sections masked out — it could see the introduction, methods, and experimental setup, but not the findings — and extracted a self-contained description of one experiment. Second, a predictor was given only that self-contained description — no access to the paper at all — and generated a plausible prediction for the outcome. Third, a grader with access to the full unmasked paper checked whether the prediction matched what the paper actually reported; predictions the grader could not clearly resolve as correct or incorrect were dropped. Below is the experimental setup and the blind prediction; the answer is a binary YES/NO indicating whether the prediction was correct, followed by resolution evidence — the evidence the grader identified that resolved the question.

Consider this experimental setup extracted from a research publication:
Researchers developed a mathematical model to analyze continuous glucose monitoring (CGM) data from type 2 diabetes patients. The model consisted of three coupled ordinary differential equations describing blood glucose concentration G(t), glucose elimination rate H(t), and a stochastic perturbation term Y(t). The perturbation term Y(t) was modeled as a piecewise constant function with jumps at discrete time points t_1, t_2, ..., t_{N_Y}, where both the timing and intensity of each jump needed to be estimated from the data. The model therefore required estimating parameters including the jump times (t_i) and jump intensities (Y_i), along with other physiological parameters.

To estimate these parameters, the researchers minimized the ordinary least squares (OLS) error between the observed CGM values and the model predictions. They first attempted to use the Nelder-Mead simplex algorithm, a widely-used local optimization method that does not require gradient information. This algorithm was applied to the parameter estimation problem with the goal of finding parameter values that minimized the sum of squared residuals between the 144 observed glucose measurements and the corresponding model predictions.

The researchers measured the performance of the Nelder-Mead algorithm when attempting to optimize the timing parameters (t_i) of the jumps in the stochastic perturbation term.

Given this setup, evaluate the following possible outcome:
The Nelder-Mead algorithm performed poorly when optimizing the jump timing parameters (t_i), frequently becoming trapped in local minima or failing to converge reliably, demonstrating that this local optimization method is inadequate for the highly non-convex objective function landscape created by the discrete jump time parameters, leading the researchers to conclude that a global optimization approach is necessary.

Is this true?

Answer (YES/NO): NO